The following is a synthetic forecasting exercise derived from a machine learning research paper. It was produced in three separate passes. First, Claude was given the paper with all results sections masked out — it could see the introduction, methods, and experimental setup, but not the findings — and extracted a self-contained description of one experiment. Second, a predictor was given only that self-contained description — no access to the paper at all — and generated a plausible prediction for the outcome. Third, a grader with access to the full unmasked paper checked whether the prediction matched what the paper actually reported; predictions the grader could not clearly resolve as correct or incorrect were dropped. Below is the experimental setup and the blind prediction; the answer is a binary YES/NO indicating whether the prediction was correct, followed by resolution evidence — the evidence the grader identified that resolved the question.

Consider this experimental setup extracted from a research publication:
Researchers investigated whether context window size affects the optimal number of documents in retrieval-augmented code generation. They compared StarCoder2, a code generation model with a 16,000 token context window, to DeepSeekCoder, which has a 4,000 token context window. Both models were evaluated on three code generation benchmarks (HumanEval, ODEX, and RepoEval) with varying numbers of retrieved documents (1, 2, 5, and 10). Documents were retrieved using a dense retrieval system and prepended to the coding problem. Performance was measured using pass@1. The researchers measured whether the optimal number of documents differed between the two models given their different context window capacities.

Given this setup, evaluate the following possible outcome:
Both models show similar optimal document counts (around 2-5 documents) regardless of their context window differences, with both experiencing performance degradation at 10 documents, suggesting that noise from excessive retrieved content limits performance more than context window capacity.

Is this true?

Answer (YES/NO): YES